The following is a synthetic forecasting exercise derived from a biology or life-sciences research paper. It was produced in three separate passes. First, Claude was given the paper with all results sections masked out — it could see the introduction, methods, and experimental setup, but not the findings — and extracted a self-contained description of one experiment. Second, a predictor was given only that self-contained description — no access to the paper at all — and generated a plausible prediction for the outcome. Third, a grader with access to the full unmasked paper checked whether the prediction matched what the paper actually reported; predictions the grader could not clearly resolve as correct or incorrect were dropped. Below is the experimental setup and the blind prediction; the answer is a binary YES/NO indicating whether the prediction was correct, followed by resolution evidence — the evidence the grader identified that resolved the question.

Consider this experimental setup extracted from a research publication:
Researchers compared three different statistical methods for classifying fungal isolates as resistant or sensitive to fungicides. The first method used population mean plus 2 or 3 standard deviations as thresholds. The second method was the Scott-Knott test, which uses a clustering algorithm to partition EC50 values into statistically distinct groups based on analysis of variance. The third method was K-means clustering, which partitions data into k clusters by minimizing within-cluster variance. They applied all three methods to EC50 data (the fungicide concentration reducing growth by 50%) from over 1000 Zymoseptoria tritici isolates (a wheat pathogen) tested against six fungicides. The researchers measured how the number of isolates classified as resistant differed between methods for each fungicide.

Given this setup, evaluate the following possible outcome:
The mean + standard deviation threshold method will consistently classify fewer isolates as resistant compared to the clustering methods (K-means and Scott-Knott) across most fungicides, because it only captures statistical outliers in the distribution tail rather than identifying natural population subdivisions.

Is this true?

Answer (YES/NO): NO